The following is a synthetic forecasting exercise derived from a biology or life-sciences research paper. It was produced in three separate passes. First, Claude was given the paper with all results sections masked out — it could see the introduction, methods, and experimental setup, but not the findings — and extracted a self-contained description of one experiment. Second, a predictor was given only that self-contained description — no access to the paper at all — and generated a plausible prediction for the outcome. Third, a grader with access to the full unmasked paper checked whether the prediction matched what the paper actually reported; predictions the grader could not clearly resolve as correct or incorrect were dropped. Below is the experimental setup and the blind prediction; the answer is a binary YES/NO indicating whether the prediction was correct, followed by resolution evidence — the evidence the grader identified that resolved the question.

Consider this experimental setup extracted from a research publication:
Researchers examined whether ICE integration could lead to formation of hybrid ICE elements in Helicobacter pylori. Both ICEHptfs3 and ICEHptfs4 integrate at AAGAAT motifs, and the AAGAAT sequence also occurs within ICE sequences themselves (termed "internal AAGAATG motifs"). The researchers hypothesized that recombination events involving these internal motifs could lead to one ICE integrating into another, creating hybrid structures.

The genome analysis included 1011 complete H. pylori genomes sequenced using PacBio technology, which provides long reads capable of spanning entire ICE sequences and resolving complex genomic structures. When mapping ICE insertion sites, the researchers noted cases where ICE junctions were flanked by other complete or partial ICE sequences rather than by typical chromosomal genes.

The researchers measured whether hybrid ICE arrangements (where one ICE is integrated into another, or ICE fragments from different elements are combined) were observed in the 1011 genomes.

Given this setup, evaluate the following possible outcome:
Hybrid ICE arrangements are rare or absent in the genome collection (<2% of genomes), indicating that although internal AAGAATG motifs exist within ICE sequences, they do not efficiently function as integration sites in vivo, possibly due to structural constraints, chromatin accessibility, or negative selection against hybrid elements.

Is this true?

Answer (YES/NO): NO